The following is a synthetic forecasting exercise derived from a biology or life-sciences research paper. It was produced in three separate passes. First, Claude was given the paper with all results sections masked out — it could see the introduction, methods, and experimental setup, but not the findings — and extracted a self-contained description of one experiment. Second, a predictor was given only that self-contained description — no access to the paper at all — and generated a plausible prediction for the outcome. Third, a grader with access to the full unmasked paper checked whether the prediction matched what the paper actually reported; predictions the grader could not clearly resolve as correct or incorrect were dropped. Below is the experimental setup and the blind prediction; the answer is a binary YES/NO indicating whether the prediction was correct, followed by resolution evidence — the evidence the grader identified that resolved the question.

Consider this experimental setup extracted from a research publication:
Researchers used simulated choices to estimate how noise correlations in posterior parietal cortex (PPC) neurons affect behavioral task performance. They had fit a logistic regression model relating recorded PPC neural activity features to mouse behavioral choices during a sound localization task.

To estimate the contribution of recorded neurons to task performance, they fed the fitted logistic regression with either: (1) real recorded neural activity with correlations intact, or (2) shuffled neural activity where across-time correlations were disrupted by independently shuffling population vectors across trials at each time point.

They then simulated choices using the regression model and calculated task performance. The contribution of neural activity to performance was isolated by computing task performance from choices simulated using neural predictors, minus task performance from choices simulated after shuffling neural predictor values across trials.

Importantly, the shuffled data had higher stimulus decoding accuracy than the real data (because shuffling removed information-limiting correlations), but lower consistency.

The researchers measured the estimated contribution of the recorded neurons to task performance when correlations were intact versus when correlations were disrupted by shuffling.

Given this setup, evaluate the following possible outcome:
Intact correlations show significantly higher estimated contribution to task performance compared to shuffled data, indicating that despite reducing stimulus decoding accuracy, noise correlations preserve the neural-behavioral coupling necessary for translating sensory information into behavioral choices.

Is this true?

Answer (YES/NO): YES